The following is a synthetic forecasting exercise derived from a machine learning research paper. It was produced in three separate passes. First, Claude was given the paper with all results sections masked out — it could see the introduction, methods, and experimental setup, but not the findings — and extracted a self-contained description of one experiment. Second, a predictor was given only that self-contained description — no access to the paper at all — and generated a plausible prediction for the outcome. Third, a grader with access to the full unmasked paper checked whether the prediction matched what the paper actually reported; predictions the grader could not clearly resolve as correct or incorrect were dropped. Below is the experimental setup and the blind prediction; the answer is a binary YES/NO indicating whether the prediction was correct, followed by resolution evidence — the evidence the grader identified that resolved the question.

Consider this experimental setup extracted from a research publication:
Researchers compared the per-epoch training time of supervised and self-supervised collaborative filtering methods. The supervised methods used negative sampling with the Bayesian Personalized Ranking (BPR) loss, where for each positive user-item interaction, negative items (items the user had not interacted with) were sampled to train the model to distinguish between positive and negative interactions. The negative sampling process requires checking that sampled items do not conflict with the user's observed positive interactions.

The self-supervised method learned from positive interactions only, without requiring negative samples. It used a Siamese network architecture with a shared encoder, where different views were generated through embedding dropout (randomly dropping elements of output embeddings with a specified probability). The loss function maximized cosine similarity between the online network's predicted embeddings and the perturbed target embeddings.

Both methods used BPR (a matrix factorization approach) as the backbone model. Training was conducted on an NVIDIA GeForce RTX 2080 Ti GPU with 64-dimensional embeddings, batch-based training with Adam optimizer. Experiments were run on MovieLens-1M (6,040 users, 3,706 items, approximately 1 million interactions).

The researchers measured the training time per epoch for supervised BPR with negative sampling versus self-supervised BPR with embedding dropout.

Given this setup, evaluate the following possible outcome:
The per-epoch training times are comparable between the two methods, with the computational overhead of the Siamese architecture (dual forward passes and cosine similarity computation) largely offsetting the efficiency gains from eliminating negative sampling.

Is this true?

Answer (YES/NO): NO